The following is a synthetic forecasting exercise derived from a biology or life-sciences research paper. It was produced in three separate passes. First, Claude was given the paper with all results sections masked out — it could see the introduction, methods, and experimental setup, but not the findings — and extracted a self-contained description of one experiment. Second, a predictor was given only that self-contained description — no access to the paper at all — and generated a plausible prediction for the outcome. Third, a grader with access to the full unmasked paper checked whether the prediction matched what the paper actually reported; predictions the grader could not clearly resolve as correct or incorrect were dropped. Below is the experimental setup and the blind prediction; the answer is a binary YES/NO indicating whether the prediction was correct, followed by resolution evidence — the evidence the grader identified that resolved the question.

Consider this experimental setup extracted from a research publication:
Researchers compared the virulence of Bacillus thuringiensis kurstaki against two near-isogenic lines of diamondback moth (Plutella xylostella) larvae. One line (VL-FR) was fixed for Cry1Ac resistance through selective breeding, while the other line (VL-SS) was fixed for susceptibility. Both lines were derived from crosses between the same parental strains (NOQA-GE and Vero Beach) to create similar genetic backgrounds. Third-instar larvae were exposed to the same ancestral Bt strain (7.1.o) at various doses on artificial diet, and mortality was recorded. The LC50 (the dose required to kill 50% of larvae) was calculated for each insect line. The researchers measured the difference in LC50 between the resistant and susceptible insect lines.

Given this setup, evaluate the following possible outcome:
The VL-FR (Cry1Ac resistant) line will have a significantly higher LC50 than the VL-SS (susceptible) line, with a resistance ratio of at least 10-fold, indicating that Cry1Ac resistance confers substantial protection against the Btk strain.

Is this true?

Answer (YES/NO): YES